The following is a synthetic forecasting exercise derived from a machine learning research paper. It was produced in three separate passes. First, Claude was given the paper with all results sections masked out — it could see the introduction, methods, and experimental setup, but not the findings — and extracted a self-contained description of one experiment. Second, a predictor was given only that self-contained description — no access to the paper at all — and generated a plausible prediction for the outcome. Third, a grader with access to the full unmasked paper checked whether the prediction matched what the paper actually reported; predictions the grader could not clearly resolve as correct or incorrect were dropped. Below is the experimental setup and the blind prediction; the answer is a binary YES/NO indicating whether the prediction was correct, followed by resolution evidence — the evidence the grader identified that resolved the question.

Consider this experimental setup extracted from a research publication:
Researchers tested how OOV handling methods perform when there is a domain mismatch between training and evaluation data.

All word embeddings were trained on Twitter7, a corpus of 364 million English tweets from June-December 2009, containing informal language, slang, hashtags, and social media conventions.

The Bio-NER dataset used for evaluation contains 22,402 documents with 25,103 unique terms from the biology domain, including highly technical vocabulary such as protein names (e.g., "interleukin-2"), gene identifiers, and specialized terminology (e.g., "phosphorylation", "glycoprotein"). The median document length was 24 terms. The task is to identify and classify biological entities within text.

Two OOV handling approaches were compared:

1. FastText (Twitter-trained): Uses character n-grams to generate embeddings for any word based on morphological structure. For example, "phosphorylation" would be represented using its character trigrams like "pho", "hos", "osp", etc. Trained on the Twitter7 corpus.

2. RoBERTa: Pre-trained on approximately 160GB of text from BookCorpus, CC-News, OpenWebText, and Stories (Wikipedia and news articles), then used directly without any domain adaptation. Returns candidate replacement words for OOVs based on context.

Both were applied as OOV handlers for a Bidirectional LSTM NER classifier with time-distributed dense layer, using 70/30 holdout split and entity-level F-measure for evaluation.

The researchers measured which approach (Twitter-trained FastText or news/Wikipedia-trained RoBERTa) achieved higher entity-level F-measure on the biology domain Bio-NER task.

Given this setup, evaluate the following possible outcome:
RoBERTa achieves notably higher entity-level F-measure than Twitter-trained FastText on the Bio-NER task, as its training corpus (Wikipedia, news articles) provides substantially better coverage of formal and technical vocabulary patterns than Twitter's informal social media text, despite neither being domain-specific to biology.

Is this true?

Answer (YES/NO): NO